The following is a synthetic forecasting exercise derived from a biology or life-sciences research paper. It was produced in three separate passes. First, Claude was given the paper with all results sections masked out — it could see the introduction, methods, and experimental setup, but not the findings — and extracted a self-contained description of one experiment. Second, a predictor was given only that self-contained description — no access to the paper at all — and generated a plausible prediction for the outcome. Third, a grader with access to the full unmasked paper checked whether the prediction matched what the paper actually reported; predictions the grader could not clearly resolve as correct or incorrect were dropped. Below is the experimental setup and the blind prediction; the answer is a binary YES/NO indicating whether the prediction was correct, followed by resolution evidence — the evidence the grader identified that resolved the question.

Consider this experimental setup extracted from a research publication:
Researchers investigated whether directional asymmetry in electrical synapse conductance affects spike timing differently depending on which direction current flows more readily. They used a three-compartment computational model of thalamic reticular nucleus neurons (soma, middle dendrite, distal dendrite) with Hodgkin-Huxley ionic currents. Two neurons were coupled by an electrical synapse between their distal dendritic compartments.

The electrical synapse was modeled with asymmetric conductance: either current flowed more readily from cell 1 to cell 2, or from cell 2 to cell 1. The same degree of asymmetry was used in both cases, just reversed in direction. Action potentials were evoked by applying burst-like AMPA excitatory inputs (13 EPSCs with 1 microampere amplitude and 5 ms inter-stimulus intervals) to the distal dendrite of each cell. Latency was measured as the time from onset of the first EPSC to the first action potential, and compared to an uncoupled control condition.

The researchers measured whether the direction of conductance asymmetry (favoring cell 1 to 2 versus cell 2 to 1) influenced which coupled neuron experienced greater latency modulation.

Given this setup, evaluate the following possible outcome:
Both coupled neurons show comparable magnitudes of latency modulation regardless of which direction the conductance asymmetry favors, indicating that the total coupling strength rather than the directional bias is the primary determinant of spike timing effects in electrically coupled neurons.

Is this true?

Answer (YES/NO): NO